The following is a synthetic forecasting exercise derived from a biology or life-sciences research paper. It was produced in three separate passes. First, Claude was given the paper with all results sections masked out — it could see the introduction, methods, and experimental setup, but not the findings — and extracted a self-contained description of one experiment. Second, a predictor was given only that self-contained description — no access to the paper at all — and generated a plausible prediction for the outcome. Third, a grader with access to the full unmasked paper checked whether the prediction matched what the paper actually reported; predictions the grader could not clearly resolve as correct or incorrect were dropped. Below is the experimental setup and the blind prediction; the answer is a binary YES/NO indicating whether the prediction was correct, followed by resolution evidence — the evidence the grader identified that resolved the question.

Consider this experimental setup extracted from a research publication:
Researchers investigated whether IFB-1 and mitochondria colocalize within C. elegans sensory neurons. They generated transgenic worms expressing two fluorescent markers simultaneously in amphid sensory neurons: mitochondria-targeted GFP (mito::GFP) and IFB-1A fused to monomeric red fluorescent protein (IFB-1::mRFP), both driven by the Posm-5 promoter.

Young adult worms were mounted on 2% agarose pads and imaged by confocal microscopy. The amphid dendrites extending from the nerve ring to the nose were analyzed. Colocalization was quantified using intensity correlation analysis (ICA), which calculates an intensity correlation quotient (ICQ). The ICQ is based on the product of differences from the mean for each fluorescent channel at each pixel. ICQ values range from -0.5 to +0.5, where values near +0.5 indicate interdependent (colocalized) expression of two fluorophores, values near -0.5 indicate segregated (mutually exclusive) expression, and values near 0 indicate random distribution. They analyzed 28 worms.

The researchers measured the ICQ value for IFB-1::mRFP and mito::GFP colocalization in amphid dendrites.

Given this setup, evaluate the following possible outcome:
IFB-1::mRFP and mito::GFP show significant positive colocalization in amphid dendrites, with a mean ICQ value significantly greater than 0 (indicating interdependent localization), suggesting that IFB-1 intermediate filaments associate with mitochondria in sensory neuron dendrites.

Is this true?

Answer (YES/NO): YES